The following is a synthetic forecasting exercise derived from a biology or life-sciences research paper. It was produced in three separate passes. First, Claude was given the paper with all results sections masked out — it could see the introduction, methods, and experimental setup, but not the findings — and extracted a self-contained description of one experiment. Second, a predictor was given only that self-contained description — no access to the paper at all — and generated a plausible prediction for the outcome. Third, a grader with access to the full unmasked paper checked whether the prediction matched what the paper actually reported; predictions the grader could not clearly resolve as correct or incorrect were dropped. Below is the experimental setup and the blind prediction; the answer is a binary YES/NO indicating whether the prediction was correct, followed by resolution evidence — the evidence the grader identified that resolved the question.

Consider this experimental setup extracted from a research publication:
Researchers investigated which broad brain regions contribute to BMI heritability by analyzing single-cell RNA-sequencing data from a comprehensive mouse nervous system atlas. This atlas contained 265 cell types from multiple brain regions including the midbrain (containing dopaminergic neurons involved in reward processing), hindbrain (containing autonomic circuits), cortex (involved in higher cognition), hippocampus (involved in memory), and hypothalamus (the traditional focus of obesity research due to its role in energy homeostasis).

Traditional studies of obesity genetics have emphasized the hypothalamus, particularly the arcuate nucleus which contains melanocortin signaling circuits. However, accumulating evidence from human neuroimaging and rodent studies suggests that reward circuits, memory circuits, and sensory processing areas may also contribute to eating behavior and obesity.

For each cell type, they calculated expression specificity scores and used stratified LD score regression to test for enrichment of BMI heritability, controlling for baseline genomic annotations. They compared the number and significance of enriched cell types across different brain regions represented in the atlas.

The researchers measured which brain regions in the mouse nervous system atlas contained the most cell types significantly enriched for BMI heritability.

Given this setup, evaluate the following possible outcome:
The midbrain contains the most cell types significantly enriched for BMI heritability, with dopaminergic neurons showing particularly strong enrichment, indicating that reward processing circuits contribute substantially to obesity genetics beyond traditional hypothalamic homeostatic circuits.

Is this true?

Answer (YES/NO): NO